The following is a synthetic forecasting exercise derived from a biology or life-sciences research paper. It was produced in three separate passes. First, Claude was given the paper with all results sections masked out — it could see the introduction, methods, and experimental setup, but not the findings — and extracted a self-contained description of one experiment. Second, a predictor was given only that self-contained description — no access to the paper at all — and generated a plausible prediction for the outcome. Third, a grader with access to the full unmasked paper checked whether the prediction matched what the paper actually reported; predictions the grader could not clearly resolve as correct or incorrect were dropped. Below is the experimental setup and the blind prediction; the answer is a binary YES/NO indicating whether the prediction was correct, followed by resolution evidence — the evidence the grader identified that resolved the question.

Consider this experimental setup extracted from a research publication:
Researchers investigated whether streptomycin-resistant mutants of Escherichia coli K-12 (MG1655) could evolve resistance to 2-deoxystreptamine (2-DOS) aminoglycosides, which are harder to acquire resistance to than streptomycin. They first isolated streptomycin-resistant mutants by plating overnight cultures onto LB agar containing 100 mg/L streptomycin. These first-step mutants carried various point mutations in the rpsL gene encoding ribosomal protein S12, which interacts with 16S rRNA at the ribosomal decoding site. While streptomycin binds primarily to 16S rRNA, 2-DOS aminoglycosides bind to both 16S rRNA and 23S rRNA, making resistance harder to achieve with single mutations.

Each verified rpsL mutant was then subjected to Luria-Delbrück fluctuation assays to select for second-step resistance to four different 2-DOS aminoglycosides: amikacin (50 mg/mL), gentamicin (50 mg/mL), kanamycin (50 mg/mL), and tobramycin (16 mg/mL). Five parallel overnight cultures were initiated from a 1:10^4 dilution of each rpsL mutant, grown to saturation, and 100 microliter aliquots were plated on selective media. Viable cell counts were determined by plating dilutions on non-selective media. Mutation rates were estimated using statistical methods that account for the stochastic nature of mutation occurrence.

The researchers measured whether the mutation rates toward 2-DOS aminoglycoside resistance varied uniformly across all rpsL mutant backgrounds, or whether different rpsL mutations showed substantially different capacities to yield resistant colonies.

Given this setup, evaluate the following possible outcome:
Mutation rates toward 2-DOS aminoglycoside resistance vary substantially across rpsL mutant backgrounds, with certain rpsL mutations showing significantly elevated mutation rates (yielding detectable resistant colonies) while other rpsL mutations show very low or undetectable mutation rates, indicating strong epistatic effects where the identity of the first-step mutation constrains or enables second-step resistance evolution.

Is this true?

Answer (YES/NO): YES